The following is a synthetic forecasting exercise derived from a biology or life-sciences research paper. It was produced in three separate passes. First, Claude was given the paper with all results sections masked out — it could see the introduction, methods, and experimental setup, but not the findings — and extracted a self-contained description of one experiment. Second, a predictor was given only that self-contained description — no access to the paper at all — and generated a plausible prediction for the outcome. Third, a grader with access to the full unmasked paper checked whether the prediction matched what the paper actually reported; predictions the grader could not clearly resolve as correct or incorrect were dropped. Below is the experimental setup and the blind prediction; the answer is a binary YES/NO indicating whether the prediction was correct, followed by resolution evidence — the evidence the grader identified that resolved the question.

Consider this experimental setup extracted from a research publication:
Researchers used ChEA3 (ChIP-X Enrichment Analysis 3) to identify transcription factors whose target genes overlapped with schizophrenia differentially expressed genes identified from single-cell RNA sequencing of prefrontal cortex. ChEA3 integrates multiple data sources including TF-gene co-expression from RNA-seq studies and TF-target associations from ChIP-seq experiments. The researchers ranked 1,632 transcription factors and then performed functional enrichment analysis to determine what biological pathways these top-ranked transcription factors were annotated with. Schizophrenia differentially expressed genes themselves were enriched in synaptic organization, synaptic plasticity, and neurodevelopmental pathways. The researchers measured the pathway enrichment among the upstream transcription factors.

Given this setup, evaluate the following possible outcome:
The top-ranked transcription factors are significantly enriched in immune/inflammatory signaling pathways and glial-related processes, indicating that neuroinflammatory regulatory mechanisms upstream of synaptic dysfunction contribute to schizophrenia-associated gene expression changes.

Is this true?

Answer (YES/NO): NO